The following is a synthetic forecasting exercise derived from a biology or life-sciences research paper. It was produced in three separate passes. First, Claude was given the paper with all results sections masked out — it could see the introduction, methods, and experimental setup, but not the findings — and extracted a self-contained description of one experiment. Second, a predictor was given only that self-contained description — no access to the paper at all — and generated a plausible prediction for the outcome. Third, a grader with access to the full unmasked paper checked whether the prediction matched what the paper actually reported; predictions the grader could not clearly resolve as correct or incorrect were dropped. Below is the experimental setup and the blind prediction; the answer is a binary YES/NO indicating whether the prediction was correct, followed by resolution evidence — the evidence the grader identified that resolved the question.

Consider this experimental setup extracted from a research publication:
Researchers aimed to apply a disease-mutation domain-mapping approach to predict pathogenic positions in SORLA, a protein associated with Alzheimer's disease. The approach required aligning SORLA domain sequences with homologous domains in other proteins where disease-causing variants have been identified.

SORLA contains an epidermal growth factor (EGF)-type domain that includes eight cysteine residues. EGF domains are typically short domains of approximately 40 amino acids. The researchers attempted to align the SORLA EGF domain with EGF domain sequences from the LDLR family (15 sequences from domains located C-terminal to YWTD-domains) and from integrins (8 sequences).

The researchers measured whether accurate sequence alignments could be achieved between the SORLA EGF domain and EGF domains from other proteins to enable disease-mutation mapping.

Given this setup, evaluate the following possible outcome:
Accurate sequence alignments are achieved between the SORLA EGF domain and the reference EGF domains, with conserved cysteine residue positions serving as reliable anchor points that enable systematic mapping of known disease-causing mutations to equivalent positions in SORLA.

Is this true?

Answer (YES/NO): NO